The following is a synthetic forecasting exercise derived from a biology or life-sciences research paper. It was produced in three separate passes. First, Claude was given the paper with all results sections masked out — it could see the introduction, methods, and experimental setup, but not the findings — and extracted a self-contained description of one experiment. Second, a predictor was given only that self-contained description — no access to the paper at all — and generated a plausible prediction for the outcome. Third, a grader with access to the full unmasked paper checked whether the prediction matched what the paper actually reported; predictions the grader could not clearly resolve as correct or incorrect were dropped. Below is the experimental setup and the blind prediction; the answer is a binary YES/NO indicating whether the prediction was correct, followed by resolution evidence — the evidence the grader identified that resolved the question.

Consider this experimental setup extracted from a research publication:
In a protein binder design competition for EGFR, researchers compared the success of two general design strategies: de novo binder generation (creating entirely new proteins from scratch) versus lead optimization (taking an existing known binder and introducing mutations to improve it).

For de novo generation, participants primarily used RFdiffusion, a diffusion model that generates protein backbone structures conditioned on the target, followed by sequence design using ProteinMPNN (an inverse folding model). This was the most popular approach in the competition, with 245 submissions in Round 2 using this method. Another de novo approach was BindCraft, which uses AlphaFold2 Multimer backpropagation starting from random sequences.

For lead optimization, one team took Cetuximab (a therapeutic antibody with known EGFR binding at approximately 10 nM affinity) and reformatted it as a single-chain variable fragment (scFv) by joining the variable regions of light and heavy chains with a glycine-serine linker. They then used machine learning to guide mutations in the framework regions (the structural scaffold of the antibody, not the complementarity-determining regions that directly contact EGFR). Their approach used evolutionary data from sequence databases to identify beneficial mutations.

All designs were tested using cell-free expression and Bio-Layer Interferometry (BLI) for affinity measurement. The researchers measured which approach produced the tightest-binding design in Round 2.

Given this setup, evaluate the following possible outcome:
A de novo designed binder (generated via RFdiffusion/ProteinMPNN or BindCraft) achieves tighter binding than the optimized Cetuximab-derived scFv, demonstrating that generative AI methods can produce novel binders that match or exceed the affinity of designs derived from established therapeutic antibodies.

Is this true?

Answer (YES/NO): NO